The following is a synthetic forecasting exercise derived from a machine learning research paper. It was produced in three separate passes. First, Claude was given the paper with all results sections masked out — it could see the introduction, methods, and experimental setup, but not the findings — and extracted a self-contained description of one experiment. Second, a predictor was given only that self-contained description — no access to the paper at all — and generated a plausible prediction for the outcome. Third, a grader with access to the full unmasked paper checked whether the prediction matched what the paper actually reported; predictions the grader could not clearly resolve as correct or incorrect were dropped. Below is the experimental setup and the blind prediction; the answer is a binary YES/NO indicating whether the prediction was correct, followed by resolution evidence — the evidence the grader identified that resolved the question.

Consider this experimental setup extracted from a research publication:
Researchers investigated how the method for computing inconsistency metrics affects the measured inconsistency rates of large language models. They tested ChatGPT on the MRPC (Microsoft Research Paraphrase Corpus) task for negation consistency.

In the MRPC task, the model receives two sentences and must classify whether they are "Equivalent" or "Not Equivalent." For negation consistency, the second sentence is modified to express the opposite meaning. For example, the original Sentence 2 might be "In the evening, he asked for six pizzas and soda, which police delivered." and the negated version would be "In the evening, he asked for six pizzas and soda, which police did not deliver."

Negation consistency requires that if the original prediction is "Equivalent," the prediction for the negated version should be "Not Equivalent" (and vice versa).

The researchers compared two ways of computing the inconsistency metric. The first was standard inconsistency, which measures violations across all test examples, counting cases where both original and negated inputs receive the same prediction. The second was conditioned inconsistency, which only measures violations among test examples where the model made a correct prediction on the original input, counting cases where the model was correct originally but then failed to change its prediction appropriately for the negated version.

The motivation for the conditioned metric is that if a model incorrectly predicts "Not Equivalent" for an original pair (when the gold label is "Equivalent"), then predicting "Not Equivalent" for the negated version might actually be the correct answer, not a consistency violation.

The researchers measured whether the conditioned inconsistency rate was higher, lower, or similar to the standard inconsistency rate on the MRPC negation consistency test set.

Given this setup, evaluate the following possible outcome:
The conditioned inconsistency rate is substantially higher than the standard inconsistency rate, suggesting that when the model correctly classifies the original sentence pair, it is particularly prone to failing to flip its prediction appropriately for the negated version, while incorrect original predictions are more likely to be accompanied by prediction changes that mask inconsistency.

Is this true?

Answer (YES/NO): NO